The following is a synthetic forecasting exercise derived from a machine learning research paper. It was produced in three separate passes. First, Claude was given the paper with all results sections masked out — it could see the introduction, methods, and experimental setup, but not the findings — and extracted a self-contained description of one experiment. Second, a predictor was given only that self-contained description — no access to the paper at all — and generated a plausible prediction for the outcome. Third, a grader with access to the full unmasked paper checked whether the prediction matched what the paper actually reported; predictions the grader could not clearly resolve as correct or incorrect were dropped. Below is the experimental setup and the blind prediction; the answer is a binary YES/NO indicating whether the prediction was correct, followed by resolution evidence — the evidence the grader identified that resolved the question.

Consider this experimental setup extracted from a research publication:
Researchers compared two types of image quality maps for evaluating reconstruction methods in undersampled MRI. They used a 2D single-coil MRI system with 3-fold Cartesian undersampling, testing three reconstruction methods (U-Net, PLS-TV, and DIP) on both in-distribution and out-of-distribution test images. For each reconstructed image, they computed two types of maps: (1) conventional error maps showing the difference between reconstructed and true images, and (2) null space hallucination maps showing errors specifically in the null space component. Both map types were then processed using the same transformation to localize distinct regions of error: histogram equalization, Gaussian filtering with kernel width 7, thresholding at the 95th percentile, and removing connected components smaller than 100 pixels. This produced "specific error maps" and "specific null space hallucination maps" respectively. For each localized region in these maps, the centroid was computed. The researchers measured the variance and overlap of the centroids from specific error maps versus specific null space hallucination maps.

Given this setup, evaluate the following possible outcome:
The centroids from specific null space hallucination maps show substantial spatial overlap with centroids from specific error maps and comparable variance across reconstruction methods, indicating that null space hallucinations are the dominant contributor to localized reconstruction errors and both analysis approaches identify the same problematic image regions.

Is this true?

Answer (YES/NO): NO